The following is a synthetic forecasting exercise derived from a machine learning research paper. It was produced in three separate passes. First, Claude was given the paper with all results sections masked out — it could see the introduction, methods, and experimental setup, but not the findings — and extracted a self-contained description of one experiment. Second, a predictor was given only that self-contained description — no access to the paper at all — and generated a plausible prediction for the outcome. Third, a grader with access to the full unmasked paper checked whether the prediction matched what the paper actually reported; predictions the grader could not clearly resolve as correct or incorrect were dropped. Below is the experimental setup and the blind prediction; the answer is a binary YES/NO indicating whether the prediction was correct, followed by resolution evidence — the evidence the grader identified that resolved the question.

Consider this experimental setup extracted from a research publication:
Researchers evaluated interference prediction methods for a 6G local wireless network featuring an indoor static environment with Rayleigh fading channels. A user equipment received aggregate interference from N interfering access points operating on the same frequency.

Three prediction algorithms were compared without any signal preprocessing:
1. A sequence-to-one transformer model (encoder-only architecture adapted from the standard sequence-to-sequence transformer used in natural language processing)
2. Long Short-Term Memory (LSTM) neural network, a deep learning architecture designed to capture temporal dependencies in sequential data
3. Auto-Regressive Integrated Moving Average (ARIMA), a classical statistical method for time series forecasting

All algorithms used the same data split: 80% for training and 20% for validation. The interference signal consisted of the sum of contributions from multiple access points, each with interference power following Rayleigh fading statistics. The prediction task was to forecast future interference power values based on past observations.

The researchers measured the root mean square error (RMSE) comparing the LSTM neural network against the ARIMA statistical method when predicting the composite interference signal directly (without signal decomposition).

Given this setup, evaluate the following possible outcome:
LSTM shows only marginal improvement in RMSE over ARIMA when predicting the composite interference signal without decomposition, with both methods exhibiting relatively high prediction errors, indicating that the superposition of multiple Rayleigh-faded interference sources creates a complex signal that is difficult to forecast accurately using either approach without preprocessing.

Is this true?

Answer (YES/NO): NO